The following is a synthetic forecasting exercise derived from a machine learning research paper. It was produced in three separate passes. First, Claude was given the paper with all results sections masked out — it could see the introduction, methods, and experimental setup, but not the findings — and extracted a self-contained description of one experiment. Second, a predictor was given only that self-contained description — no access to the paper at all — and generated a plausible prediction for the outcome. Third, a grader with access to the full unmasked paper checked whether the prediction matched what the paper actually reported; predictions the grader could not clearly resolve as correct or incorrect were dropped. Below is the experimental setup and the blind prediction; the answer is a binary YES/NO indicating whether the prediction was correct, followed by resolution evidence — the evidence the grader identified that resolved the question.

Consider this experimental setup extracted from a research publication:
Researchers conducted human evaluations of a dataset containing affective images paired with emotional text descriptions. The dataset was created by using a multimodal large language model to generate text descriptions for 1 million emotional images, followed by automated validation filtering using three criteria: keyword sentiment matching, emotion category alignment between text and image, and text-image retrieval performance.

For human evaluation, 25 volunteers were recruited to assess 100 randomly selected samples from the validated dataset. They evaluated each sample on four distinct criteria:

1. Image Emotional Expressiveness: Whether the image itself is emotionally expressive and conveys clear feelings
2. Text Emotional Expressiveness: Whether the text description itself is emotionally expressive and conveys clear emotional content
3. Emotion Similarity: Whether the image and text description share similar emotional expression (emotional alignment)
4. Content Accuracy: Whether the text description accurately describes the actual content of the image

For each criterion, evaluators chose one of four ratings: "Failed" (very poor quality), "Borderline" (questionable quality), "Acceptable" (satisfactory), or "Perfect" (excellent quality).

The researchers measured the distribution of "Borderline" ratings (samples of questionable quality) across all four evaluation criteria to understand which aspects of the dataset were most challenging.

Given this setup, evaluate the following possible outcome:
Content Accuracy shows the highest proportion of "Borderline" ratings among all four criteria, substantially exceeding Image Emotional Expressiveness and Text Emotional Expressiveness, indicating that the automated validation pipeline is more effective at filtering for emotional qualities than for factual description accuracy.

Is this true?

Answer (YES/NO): NO